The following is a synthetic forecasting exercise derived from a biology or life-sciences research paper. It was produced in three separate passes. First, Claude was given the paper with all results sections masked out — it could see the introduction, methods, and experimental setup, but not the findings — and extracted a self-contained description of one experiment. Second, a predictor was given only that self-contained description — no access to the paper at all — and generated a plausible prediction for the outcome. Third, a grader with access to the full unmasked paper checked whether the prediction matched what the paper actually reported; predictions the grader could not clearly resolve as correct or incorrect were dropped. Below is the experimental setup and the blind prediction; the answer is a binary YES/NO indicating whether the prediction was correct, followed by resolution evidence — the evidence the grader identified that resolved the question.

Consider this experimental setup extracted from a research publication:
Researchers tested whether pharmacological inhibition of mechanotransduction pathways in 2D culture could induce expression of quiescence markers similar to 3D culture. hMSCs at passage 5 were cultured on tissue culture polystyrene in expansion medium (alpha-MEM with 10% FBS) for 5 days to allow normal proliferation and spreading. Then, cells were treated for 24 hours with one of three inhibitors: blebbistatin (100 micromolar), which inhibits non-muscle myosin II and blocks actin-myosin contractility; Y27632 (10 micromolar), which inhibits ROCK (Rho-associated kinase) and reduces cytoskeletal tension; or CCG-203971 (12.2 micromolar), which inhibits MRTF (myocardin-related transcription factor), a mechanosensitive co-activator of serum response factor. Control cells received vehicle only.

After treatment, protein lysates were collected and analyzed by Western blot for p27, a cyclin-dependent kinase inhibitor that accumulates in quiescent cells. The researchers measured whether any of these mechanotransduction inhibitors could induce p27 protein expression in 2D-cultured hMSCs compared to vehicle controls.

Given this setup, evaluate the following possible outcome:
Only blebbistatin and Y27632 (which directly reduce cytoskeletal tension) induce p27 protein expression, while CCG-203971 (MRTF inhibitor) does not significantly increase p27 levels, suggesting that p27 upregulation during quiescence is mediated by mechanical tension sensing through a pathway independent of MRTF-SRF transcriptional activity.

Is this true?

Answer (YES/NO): NO